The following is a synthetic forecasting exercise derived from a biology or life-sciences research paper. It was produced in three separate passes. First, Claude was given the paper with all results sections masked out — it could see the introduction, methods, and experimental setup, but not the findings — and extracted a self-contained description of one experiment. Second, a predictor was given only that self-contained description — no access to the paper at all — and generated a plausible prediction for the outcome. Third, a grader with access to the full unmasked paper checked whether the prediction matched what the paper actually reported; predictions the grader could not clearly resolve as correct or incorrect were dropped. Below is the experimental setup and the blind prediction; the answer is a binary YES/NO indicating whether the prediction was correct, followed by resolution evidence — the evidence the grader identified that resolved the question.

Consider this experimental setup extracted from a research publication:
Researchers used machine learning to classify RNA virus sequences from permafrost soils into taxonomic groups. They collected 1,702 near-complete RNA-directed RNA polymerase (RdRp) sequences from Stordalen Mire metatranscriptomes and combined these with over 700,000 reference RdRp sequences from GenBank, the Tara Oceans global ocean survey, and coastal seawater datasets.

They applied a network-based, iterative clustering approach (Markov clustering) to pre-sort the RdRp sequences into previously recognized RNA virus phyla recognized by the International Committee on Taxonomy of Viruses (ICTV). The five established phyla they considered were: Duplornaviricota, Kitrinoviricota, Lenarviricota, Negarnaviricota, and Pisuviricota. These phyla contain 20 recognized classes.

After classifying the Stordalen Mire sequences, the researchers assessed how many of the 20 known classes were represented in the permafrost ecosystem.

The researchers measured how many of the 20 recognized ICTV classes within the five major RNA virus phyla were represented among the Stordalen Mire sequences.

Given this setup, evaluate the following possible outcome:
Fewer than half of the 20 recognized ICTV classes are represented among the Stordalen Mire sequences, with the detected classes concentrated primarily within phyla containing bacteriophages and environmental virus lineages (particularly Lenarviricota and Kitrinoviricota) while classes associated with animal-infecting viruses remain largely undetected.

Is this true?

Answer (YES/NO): NO